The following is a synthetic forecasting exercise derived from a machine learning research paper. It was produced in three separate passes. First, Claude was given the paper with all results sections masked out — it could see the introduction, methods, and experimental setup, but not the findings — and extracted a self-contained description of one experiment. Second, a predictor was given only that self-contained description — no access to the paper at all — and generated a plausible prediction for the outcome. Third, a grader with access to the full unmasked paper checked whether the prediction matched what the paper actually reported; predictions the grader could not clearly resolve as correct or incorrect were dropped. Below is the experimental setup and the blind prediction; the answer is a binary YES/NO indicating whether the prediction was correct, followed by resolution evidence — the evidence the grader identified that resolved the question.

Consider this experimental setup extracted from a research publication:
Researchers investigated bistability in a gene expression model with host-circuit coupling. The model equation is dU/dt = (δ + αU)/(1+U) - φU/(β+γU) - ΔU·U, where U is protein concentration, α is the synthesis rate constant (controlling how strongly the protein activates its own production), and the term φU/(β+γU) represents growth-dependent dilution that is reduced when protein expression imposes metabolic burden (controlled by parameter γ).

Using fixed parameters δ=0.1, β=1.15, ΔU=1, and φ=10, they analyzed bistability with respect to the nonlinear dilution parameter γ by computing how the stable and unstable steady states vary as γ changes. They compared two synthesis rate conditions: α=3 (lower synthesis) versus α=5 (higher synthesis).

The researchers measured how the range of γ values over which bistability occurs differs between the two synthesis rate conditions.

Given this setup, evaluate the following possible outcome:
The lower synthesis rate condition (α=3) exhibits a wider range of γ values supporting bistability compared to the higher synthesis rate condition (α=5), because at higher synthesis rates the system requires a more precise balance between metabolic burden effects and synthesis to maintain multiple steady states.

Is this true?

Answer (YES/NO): YES